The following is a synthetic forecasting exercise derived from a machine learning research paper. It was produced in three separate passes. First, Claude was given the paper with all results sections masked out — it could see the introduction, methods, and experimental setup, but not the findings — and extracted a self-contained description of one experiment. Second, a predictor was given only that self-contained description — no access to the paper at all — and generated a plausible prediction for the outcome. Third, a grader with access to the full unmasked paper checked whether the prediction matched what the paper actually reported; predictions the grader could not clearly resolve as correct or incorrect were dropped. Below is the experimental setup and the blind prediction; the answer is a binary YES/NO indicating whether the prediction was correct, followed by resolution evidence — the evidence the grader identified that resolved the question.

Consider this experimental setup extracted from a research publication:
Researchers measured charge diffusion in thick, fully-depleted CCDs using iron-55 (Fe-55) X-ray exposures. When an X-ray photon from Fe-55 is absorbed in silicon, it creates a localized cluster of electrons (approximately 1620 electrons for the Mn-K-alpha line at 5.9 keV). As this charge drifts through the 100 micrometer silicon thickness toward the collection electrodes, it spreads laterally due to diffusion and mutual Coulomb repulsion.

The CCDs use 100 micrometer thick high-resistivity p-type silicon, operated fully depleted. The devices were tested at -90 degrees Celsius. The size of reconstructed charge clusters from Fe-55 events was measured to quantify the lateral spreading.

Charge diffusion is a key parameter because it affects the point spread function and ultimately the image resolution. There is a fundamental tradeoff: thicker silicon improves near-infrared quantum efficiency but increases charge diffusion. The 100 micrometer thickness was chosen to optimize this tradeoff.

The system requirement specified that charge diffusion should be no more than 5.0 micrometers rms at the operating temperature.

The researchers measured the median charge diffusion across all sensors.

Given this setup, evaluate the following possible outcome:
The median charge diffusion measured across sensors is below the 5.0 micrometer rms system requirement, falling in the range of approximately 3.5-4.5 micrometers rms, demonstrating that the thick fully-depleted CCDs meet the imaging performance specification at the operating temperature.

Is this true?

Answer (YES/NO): YES